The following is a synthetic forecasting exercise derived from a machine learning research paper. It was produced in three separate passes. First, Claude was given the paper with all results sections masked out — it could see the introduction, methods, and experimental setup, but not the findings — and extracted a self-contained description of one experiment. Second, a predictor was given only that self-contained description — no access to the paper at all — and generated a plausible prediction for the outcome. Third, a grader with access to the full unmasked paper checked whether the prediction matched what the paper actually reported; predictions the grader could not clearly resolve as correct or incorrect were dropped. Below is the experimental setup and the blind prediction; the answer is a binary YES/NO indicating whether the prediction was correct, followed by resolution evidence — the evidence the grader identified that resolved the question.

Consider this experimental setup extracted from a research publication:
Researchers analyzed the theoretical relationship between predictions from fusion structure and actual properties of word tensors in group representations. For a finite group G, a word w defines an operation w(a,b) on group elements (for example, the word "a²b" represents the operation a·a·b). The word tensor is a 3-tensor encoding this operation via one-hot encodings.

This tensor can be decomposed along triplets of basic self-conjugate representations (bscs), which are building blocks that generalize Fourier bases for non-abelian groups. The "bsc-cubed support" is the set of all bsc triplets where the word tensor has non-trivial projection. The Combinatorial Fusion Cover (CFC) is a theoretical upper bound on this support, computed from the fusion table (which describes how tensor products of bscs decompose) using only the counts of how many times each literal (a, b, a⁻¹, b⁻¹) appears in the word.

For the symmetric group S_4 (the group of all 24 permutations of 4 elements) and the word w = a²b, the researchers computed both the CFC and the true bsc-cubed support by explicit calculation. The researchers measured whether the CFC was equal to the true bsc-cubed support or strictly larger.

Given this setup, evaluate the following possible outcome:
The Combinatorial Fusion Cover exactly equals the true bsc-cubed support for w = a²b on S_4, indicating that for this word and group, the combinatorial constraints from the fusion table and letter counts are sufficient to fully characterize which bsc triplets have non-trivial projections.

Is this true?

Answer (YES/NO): YES